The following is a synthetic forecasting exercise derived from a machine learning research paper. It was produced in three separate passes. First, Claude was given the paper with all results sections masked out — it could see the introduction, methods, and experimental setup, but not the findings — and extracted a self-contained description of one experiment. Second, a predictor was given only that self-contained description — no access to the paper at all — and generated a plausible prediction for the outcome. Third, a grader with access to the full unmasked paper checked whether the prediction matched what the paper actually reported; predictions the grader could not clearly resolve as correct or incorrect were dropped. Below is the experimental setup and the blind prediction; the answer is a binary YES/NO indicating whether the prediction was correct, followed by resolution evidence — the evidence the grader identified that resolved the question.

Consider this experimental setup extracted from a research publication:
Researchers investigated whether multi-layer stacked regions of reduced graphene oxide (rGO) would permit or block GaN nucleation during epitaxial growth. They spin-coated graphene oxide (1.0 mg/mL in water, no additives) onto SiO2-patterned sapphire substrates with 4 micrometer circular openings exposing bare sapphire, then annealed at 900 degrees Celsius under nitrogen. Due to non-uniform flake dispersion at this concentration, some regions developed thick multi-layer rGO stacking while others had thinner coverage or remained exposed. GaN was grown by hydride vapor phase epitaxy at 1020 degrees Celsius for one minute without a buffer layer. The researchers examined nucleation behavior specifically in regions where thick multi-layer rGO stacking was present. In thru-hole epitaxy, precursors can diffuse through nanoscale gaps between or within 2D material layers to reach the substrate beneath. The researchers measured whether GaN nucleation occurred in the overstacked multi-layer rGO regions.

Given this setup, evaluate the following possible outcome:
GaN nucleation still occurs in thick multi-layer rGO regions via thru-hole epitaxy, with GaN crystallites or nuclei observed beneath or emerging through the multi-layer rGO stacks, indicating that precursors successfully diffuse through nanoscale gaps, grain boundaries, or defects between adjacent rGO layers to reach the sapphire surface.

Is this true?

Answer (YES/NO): NO